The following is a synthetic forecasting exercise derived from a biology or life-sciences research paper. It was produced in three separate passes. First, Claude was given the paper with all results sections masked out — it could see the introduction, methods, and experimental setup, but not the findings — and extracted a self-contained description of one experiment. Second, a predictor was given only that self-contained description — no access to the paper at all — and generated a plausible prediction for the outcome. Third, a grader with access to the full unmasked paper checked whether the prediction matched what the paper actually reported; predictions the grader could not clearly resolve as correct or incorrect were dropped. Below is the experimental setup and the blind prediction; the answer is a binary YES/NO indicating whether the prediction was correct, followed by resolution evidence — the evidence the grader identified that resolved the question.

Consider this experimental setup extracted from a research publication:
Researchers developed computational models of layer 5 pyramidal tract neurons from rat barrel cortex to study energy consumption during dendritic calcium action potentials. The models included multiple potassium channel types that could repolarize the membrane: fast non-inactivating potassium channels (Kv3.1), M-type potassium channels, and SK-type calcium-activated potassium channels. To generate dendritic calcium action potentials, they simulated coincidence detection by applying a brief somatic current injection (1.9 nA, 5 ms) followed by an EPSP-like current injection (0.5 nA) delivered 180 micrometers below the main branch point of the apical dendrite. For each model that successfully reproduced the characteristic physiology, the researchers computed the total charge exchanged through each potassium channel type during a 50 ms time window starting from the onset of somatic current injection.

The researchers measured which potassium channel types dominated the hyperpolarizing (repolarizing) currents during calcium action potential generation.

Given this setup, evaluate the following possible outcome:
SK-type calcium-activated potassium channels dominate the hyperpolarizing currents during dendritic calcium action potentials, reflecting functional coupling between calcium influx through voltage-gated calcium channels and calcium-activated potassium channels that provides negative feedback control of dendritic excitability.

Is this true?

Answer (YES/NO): NO